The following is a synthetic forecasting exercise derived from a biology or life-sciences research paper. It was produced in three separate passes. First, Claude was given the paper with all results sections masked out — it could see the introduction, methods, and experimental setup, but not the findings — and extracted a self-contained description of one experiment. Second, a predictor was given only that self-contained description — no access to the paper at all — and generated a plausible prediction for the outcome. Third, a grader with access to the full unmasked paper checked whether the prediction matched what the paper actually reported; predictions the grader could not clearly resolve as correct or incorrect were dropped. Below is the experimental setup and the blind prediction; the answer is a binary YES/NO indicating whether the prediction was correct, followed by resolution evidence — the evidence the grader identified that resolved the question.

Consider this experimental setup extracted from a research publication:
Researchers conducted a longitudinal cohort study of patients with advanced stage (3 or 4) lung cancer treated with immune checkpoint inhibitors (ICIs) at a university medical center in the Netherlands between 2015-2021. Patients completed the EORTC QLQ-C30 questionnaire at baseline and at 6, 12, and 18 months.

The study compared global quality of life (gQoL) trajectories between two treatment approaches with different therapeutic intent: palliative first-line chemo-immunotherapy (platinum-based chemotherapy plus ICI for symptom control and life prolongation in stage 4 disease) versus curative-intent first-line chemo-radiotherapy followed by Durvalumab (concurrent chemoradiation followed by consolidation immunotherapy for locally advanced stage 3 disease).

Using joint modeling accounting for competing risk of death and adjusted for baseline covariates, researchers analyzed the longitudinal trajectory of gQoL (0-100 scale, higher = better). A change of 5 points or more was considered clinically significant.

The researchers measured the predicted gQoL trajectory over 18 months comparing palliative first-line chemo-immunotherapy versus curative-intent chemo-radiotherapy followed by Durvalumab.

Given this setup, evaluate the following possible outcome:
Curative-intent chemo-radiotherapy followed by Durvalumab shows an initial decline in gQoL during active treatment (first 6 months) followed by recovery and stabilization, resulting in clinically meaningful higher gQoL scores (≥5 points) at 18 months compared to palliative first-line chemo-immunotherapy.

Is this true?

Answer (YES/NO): NO